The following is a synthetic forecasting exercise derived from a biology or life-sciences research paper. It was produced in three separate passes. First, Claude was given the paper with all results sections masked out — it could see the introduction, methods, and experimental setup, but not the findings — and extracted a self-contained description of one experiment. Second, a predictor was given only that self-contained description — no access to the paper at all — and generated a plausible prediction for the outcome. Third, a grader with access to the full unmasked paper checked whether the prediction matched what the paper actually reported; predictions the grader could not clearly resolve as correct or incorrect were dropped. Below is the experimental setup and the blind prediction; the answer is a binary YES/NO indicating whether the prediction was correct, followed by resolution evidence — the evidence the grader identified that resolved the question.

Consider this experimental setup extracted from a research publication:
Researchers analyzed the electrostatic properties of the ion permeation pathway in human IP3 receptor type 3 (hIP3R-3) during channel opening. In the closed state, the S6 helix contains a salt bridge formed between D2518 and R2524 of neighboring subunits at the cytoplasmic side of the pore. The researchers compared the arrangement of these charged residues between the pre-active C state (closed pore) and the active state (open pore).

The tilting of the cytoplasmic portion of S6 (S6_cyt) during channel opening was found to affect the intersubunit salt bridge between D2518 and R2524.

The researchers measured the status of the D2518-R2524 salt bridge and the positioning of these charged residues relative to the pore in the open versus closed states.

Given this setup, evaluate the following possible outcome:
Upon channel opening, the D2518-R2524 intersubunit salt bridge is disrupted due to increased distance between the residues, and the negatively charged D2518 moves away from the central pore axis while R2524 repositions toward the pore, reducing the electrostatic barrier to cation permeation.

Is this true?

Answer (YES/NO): NO